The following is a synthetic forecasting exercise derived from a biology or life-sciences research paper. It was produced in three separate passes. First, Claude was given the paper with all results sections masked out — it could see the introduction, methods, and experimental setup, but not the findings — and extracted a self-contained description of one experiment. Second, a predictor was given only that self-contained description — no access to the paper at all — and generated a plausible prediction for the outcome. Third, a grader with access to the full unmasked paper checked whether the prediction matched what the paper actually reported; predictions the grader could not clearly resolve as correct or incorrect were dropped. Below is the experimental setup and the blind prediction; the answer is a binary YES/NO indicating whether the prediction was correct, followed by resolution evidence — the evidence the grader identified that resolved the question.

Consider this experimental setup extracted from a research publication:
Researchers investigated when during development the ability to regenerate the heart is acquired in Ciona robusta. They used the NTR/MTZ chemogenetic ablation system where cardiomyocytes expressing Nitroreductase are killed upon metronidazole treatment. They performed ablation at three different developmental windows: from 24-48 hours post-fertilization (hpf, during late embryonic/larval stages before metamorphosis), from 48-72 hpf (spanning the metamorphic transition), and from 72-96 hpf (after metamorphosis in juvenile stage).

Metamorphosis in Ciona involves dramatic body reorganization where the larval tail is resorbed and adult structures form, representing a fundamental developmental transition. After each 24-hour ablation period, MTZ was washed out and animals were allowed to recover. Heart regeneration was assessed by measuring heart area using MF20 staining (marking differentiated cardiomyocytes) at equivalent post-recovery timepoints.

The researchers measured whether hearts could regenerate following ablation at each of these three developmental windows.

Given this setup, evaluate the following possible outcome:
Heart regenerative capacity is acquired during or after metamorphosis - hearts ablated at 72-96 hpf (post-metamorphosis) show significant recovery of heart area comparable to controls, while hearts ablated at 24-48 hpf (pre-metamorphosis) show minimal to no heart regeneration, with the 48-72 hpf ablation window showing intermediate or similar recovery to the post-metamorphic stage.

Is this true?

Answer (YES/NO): YES